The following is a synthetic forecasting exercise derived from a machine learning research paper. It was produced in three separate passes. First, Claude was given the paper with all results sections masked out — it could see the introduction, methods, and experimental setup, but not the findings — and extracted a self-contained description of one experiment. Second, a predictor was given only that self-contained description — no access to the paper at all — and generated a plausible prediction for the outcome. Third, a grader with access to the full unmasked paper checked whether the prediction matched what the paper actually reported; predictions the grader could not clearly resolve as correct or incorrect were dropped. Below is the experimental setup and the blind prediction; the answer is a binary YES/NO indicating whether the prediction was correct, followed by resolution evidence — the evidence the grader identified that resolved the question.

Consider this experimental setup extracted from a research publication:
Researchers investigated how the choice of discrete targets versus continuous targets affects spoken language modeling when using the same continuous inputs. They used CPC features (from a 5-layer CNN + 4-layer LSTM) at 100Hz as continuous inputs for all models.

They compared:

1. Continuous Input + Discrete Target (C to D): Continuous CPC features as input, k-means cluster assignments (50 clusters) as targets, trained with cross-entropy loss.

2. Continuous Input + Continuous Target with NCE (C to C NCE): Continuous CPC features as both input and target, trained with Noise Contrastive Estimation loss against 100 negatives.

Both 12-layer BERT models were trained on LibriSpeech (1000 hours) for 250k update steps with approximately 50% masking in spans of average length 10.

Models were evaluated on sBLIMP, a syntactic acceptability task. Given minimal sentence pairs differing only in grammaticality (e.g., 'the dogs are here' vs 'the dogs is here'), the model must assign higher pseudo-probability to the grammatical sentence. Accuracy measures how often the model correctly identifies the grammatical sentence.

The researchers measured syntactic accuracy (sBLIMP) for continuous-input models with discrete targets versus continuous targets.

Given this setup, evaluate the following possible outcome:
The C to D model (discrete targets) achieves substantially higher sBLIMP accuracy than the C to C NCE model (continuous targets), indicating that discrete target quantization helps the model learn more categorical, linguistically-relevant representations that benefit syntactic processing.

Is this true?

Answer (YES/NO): NO